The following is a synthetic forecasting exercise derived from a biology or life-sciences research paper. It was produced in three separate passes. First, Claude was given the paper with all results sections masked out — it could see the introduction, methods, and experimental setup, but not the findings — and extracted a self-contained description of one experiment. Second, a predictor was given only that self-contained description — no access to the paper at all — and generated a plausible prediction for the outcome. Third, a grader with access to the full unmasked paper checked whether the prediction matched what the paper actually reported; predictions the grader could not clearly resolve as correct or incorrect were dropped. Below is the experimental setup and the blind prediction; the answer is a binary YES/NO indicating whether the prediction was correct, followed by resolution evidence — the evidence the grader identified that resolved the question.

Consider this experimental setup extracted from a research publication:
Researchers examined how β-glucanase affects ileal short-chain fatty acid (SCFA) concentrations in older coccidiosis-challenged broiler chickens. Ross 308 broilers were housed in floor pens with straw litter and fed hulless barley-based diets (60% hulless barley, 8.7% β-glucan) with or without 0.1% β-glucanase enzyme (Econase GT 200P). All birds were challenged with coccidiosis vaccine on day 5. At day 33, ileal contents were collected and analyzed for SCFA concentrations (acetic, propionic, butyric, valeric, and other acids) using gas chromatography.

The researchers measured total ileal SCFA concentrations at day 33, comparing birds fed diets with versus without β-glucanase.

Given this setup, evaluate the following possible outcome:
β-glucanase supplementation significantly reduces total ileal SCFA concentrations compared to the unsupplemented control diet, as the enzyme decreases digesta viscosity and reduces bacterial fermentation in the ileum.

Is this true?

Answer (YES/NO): NO